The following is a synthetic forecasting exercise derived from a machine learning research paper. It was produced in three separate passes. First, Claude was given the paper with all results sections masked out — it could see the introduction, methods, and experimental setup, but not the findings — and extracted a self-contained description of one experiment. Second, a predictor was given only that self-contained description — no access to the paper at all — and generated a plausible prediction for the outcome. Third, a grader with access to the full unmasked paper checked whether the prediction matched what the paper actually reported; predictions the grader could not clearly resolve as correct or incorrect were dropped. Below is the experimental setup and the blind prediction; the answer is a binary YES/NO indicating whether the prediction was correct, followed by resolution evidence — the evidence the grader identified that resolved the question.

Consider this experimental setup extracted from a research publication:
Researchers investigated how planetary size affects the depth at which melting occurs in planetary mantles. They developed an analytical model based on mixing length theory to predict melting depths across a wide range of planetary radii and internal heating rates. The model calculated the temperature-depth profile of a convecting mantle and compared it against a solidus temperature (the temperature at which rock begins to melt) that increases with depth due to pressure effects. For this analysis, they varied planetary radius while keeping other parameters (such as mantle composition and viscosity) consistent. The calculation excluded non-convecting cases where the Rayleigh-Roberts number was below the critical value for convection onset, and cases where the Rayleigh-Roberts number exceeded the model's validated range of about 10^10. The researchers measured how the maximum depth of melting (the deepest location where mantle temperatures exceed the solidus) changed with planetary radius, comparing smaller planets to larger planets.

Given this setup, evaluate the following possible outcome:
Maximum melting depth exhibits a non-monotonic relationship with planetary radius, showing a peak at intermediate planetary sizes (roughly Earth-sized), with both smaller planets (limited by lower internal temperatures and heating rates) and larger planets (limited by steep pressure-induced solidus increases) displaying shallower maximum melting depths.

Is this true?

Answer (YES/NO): NO